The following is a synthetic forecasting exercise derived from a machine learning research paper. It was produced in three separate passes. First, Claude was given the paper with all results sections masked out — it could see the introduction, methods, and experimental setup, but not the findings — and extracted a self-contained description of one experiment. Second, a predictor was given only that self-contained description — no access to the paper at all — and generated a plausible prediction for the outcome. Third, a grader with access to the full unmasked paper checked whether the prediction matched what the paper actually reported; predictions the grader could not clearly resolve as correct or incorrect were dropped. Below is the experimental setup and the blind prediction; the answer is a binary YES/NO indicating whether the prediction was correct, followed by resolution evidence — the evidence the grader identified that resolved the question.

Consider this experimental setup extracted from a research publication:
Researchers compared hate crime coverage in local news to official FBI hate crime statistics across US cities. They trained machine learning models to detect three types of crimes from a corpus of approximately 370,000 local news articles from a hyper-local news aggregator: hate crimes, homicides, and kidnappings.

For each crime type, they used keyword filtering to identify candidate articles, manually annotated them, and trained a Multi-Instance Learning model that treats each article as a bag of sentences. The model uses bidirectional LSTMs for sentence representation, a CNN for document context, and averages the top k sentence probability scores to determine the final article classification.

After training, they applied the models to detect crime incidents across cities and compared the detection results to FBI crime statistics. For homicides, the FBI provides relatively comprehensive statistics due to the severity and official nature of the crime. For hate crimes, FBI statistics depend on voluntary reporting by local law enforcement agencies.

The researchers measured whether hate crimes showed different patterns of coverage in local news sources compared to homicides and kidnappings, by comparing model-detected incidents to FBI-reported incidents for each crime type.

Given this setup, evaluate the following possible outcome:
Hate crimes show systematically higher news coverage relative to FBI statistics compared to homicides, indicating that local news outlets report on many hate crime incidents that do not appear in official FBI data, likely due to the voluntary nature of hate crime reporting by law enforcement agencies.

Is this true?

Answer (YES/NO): NO